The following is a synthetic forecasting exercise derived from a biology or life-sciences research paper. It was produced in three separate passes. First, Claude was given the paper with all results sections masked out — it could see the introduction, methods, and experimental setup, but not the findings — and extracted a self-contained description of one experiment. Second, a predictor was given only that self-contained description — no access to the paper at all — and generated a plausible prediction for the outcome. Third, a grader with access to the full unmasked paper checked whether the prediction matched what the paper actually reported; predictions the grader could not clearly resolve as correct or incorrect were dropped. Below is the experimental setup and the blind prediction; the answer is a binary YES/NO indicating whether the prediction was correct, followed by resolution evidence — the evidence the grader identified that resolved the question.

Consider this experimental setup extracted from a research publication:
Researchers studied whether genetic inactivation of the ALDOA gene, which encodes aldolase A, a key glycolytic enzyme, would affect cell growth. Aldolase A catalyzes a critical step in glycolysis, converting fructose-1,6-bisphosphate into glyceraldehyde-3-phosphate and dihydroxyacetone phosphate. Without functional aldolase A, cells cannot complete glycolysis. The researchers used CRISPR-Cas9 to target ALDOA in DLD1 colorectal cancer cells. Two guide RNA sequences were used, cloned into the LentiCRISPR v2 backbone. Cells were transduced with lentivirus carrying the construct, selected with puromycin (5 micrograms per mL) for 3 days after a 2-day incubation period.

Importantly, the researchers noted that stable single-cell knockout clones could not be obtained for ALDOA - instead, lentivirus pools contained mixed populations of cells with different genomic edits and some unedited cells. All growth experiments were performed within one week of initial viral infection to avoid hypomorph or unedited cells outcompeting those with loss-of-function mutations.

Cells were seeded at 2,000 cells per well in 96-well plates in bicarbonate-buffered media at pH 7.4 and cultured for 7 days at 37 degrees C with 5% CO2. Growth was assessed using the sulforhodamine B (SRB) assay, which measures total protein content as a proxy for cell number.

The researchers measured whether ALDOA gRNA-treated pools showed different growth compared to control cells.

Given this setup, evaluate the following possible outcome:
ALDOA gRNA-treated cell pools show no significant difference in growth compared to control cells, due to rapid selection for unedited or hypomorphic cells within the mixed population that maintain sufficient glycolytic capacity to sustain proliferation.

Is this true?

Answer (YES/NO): NO